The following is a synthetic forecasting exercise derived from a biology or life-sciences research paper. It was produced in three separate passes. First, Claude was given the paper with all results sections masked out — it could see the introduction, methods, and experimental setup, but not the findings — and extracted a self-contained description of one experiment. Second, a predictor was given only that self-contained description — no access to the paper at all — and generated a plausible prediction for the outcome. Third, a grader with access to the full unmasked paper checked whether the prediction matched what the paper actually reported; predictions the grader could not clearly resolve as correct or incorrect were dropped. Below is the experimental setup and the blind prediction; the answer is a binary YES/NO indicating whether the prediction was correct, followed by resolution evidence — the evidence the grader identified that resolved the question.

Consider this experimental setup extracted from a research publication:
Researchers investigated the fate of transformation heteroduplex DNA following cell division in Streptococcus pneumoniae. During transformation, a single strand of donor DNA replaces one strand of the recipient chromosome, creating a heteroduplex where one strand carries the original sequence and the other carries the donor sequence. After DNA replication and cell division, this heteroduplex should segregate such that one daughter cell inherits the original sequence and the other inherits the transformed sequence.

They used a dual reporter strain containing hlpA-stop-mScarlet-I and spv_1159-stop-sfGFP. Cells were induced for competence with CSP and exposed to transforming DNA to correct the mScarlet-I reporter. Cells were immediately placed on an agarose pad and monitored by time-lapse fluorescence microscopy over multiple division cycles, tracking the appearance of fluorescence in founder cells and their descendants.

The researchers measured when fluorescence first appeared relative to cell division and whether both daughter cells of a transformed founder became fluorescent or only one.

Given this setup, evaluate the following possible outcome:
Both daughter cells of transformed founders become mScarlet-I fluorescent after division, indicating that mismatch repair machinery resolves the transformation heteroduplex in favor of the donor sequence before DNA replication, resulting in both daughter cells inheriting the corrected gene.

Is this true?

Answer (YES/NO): NO